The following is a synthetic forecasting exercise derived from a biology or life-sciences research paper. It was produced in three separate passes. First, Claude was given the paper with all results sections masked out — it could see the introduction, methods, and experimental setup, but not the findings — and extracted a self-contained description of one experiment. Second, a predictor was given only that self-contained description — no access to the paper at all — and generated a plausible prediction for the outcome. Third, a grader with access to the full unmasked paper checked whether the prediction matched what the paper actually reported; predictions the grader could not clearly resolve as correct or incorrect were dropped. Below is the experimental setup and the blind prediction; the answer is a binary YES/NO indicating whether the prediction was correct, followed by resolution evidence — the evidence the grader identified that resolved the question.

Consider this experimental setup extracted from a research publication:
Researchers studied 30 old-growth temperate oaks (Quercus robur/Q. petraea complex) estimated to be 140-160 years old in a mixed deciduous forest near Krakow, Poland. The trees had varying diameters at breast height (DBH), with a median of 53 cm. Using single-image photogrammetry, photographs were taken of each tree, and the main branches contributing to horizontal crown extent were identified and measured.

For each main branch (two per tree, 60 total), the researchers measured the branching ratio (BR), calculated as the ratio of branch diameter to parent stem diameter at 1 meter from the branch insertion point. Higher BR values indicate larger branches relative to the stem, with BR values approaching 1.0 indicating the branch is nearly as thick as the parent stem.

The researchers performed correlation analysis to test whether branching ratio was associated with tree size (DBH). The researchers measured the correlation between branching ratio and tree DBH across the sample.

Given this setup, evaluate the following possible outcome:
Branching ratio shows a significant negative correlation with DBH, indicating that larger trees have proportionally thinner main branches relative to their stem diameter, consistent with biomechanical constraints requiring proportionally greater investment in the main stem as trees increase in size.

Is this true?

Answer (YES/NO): NO